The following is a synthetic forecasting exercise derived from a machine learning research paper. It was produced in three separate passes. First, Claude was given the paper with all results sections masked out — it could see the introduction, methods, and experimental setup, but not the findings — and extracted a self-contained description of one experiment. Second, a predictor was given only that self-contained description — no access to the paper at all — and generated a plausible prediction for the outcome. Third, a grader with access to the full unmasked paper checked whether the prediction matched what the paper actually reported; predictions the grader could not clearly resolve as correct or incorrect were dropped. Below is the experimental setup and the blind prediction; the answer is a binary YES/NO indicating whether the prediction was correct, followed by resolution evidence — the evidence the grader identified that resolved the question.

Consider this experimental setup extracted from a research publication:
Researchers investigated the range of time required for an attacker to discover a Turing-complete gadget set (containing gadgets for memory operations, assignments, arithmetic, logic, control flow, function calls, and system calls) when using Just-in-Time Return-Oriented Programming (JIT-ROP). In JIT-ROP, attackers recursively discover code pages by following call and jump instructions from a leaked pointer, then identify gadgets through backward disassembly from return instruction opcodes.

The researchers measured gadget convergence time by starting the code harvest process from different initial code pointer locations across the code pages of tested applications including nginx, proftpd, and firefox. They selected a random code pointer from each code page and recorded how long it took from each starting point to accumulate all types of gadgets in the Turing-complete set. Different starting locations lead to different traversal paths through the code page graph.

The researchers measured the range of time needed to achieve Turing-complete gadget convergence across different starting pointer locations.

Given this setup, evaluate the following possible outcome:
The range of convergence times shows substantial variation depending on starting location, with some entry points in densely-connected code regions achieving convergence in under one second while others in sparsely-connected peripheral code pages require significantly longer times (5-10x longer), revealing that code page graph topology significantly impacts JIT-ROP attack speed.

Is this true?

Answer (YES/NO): NO